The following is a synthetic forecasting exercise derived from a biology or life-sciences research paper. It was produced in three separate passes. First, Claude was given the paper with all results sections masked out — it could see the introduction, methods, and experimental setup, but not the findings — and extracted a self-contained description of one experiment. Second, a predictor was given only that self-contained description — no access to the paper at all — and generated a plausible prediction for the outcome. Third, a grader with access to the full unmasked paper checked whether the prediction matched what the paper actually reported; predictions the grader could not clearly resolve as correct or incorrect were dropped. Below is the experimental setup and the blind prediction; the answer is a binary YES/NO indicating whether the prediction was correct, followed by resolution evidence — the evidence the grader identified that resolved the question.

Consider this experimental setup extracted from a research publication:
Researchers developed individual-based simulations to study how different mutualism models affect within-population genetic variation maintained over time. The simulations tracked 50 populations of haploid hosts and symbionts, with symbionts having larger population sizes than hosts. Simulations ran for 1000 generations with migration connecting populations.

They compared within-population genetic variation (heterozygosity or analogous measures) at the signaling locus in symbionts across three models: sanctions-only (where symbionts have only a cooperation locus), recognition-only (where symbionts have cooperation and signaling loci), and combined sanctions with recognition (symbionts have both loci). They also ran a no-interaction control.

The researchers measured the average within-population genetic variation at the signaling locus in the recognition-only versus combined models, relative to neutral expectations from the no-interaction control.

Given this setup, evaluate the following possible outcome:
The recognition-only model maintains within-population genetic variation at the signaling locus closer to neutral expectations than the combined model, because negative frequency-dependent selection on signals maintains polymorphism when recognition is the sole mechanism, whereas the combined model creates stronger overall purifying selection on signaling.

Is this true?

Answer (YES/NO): NO